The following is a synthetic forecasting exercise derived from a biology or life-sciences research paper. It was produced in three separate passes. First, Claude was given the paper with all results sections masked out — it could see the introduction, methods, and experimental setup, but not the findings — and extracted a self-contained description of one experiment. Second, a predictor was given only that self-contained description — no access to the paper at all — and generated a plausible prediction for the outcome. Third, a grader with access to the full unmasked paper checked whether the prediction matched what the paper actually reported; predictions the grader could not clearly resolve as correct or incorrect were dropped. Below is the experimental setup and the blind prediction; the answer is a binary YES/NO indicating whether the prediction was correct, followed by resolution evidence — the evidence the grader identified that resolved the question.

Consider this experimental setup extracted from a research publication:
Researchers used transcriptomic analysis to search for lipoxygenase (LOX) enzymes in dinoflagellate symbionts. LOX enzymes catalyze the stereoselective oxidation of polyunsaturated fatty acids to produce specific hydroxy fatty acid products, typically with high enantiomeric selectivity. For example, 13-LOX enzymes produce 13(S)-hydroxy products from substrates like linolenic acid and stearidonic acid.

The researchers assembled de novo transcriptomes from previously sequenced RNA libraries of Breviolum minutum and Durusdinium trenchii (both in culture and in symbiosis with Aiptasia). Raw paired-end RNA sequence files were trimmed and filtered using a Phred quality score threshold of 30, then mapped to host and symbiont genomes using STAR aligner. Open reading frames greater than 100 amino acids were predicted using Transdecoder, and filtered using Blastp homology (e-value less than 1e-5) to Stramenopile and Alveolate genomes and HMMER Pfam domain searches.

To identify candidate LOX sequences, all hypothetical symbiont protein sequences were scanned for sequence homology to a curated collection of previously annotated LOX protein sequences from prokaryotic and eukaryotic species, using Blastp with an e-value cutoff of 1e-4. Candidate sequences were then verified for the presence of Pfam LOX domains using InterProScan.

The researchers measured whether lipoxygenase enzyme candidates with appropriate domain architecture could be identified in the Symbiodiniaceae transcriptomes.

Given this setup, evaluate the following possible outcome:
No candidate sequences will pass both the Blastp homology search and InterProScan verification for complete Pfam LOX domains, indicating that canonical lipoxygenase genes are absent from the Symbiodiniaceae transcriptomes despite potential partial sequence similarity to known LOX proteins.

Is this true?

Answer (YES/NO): NO